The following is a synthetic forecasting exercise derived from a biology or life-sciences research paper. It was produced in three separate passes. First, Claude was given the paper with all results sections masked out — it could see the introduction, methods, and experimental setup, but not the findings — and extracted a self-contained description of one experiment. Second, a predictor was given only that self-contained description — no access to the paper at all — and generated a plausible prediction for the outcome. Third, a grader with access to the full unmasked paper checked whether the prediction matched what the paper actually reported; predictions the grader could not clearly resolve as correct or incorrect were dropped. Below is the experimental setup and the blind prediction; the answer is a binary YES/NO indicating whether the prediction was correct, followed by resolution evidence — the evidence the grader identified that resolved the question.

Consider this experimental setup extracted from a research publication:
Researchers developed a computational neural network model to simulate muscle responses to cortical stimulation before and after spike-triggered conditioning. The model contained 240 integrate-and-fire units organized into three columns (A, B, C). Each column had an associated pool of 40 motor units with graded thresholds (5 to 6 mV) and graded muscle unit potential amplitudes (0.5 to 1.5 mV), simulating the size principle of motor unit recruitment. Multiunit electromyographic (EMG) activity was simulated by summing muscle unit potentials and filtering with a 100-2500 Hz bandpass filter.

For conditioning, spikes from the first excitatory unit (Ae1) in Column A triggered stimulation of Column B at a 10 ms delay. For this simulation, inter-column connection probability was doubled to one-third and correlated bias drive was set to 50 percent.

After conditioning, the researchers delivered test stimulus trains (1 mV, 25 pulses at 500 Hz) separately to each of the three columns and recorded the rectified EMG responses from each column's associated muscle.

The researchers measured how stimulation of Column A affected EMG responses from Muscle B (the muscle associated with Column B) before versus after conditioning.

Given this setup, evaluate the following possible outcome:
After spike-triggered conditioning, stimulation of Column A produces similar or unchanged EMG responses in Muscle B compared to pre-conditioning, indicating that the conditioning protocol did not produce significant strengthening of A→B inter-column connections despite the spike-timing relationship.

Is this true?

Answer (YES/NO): NO